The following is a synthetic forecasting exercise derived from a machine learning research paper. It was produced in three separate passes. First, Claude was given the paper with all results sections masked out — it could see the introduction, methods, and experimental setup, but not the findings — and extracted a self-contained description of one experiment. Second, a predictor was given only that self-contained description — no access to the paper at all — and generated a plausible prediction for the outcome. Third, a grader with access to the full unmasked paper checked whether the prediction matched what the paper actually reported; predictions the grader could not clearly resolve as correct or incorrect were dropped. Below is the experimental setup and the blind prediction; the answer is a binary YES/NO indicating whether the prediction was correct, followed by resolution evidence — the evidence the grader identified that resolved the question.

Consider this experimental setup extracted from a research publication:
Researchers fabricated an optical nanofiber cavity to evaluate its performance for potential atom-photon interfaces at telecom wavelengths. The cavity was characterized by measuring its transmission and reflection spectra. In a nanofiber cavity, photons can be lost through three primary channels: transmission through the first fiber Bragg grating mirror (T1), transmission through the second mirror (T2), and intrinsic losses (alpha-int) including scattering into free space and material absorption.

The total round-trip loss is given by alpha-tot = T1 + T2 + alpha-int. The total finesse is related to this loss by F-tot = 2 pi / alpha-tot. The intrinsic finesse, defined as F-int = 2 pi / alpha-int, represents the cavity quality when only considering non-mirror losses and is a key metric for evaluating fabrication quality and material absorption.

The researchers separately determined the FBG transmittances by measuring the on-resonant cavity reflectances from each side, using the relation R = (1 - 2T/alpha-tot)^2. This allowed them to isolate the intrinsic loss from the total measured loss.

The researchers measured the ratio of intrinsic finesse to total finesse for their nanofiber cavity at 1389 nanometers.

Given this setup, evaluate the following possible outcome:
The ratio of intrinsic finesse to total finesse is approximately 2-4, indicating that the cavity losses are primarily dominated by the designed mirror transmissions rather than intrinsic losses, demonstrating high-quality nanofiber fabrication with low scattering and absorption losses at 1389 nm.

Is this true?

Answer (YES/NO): NO